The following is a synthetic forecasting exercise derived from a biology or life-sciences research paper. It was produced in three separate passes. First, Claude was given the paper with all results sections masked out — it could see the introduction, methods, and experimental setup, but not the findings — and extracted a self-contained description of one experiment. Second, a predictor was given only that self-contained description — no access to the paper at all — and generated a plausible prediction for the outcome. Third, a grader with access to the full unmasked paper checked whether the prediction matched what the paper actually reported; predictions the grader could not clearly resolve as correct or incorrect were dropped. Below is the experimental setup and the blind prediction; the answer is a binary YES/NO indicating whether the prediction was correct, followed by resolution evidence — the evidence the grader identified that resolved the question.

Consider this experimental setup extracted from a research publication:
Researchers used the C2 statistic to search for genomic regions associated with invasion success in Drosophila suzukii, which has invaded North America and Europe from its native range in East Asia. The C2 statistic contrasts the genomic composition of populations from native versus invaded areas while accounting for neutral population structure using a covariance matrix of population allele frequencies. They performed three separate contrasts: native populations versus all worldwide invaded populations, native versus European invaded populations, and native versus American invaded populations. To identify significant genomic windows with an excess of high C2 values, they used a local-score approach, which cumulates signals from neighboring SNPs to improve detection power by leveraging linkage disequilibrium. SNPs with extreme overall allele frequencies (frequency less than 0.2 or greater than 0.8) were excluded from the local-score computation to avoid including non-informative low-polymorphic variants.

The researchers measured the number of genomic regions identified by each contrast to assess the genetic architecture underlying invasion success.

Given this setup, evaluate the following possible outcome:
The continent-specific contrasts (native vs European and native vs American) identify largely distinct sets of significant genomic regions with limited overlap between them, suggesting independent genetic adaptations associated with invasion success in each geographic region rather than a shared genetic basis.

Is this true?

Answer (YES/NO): YES